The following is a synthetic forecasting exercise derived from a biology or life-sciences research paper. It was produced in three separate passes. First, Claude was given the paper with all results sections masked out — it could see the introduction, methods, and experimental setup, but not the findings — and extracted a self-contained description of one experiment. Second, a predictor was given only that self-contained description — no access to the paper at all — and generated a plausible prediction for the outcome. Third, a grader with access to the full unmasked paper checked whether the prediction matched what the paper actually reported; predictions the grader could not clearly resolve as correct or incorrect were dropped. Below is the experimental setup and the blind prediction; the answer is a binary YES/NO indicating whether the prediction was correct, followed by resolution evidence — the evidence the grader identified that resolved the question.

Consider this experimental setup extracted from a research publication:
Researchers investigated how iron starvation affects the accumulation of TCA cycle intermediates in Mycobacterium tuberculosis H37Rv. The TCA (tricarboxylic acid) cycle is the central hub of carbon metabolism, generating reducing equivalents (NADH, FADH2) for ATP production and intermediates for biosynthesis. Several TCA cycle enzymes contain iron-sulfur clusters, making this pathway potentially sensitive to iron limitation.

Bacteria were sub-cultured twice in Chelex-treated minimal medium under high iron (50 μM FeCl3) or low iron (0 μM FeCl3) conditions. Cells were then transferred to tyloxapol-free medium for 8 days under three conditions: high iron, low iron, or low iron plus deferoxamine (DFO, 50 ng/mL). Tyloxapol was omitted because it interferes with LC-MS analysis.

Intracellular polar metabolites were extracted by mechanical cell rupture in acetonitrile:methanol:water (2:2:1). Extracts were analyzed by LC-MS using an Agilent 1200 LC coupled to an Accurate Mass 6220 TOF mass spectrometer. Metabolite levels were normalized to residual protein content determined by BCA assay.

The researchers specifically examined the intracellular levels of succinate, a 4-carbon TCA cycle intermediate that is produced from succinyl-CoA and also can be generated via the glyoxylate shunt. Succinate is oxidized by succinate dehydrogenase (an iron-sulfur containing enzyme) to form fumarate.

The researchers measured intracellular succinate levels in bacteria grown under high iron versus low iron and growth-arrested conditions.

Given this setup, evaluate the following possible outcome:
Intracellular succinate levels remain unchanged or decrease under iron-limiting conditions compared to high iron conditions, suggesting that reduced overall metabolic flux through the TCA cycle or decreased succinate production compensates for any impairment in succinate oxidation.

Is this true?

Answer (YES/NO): YES